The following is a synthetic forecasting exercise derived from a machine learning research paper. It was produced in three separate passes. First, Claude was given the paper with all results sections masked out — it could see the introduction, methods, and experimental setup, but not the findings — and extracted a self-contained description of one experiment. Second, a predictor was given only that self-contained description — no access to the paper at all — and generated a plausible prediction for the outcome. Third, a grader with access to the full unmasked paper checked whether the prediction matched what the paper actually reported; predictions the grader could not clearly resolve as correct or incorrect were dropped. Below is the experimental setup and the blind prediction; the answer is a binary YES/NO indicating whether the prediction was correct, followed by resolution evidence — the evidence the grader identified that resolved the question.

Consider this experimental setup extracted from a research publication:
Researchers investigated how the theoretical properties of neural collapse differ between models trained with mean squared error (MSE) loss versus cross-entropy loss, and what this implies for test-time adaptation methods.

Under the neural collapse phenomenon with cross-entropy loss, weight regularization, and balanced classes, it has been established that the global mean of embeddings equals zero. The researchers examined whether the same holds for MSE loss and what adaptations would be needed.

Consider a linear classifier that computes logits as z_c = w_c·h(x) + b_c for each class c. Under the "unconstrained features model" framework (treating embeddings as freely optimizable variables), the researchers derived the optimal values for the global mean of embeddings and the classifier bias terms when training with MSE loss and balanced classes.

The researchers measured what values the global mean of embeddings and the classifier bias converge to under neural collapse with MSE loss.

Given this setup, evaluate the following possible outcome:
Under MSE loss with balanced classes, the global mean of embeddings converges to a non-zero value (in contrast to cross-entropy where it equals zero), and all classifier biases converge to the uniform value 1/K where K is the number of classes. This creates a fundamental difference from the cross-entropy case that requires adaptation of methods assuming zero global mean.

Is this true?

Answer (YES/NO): NO